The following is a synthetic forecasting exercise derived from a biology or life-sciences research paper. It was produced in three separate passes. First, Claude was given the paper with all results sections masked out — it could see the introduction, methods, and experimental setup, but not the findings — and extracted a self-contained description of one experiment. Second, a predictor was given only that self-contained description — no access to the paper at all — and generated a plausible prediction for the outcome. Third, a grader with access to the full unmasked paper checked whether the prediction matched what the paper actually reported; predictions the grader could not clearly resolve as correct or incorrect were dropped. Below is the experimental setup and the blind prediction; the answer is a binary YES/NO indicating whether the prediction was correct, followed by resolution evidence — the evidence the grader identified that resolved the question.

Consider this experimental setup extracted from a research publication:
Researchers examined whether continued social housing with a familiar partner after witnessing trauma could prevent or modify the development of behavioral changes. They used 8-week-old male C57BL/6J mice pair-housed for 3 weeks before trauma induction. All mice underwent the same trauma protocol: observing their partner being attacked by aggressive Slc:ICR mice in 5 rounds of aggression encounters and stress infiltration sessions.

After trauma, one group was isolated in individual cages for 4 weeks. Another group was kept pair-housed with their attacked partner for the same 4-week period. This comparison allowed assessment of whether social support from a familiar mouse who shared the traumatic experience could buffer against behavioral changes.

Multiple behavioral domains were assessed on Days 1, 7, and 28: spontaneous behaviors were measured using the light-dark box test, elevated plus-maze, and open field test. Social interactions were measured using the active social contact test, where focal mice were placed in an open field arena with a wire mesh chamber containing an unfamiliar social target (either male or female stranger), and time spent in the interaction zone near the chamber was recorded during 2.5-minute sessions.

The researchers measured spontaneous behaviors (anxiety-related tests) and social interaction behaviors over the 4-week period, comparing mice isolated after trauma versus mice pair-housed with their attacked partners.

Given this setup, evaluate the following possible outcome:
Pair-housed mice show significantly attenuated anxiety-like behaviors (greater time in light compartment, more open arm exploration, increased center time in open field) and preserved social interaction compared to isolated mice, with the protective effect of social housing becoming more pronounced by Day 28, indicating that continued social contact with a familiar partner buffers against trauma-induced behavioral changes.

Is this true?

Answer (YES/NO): NO